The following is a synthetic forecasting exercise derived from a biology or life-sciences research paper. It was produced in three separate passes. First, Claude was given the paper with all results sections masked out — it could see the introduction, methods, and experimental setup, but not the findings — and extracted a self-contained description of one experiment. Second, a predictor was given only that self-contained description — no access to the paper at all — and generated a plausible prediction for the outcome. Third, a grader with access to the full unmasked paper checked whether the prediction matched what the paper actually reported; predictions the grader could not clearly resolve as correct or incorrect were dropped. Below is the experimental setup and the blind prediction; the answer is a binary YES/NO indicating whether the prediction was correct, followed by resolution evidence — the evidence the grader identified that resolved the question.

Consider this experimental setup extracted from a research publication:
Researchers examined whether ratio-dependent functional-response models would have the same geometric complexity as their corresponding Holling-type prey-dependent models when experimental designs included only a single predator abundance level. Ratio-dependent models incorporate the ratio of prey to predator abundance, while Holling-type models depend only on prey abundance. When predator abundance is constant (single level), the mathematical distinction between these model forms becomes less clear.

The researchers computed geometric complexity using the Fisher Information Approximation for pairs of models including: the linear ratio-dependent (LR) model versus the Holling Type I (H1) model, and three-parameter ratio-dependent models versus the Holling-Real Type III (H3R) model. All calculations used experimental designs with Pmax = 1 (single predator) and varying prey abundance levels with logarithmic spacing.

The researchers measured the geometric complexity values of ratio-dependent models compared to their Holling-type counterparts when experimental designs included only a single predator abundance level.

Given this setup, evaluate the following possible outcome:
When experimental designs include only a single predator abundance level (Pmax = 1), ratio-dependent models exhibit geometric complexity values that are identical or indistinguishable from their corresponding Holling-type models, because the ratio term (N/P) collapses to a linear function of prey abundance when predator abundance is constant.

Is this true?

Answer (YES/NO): YES